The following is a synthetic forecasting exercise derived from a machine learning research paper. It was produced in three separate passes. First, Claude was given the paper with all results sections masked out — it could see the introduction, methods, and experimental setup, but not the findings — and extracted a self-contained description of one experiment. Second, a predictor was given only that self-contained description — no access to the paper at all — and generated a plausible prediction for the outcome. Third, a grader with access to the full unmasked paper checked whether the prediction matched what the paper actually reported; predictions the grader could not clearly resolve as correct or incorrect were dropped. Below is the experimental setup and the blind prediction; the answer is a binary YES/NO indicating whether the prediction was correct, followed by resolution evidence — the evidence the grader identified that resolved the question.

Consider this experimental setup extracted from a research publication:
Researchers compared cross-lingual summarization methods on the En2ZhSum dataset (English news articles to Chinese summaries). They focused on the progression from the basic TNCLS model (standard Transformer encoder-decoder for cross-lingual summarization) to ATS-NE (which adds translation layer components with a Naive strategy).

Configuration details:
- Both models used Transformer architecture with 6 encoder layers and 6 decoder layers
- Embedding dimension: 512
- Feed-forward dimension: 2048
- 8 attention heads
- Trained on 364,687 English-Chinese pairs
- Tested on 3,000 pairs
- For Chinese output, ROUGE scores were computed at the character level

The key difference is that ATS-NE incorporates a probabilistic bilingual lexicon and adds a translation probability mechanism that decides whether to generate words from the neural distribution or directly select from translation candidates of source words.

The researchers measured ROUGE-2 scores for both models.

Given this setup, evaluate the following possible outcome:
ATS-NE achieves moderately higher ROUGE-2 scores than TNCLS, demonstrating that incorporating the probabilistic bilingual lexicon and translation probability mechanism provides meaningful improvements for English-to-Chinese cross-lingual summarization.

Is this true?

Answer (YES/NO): YES